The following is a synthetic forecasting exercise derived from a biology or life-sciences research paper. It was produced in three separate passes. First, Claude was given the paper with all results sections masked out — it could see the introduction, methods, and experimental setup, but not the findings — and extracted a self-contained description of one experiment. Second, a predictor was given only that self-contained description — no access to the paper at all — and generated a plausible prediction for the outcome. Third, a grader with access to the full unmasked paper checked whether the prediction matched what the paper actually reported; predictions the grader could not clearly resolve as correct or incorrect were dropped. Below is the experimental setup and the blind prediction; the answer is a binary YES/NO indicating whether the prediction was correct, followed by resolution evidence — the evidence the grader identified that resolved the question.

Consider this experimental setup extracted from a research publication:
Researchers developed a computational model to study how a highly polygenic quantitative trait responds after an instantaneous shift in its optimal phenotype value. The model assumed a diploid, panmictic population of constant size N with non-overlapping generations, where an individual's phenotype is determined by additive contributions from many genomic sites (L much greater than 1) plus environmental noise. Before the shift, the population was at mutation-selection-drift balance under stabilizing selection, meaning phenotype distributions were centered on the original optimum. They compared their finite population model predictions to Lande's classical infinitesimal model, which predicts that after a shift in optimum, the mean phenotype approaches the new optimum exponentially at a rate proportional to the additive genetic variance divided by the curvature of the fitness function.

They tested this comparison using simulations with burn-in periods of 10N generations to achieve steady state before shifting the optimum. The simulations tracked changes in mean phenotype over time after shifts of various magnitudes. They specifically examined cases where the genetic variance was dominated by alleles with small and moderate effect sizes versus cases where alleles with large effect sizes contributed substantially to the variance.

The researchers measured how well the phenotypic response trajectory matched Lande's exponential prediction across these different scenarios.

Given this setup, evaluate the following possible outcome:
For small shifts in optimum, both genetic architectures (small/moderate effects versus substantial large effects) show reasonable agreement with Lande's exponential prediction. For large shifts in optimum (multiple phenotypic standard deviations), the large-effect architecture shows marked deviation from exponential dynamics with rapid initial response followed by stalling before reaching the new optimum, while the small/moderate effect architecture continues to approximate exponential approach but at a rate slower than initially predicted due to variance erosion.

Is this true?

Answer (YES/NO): NO